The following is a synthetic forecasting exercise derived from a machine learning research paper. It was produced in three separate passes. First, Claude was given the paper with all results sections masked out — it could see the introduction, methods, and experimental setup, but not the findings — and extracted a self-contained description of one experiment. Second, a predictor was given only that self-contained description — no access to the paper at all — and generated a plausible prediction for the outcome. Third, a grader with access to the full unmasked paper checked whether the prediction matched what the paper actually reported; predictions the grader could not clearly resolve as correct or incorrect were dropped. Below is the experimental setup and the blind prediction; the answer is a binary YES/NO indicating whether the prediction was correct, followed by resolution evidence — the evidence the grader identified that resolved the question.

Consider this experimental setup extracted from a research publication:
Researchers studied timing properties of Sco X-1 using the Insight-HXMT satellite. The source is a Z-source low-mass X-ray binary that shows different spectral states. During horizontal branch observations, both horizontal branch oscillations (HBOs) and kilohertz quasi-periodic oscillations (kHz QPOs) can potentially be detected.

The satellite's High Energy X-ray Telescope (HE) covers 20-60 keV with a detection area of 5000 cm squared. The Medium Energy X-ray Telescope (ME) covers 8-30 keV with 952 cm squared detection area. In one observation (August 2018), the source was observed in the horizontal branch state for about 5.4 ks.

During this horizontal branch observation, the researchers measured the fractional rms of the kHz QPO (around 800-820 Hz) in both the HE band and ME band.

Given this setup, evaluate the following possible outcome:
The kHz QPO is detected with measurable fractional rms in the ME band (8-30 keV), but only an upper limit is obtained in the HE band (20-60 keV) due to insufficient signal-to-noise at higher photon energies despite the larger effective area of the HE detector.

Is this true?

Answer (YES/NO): NO